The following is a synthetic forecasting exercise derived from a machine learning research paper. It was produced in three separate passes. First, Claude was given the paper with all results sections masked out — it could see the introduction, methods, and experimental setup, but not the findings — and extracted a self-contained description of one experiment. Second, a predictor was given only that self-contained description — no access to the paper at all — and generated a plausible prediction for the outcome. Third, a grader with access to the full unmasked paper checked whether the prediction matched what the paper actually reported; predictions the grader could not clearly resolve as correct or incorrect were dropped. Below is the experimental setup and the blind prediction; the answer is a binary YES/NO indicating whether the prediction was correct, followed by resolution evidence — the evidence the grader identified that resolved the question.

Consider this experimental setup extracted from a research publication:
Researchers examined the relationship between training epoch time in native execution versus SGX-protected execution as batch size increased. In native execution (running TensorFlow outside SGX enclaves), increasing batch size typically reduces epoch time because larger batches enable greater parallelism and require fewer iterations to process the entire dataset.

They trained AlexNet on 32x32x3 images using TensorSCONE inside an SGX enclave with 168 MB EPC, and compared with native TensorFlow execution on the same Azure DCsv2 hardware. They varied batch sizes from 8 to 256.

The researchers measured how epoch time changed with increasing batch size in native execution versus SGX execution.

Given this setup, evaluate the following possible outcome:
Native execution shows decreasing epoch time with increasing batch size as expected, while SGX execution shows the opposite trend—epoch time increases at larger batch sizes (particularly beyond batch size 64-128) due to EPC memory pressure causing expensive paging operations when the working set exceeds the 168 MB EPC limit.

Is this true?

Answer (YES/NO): NO